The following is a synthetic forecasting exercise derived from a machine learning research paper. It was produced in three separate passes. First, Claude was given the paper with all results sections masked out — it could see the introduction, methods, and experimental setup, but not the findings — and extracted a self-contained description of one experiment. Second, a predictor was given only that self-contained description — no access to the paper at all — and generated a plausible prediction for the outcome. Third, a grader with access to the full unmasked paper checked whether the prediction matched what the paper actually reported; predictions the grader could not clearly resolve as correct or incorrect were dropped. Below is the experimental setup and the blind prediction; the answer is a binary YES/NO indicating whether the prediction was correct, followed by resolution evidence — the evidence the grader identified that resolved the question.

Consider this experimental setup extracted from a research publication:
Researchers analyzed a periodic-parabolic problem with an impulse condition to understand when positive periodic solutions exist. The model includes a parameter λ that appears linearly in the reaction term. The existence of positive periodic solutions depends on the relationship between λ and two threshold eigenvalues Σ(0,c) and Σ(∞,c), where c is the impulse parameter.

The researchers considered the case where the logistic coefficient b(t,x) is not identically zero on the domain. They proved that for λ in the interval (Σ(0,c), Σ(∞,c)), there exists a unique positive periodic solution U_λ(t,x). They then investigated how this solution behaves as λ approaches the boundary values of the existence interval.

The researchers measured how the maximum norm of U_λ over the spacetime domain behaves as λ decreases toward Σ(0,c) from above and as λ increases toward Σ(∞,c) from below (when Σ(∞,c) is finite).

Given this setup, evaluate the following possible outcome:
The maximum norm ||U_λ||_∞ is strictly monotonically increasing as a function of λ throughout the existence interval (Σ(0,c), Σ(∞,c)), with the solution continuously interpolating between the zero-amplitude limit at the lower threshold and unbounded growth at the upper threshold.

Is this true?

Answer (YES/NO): YES